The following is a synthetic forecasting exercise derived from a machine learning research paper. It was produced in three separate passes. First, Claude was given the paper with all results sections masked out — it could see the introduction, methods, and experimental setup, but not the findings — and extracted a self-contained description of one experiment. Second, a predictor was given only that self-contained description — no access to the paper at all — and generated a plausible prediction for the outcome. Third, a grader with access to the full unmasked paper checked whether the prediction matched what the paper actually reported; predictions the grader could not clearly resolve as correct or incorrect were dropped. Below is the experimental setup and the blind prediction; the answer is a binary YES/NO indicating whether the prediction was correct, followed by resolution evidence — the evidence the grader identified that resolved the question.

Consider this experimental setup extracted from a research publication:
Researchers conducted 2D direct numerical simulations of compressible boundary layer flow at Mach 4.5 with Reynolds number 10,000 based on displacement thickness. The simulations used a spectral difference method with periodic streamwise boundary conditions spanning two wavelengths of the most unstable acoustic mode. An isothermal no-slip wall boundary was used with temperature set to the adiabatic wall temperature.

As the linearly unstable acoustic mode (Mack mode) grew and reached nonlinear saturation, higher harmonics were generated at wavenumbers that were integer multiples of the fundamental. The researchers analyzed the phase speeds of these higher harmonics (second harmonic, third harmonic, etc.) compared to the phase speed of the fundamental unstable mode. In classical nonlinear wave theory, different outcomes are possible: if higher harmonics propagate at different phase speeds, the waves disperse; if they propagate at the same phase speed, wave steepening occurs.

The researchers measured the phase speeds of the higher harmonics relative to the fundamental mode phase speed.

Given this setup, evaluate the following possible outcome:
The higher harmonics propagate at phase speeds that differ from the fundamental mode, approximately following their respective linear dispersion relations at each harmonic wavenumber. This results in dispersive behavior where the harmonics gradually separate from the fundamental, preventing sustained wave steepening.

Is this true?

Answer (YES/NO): NO